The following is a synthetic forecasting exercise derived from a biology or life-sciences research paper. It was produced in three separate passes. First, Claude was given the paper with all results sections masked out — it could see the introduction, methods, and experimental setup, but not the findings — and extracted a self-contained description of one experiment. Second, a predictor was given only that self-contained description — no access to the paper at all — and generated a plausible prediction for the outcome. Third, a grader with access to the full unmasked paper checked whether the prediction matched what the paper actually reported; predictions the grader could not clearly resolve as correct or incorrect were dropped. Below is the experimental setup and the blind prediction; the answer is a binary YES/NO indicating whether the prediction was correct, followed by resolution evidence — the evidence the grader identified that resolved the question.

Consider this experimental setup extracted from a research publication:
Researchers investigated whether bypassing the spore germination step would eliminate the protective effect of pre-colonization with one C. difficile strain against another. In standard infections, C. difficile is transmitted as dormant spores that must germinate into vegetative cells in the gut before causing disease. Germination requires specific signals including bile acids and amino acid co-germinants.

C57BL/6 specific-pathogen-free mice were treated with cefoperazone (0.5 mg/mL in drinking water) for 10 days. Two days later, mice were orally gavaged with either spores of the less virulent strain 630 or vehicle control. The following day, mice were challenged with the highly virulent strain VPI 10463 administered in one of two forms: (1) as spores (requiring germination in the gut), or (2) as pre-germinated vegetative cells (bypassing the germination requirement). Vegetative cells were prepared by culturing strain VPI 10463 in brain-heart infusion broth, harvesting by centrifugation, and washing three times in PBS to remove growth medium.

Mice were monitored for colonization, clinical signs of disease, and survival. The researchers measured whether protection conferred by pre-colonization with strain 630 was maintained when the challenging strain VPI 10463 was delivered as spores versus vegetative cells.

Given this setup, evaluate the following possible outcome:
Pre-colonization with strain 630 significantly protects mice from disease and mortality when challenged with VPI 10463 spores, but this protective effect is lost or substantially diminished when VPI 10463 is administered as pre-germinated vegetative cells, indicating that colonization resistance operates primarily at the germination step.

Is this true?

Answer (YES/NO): NO